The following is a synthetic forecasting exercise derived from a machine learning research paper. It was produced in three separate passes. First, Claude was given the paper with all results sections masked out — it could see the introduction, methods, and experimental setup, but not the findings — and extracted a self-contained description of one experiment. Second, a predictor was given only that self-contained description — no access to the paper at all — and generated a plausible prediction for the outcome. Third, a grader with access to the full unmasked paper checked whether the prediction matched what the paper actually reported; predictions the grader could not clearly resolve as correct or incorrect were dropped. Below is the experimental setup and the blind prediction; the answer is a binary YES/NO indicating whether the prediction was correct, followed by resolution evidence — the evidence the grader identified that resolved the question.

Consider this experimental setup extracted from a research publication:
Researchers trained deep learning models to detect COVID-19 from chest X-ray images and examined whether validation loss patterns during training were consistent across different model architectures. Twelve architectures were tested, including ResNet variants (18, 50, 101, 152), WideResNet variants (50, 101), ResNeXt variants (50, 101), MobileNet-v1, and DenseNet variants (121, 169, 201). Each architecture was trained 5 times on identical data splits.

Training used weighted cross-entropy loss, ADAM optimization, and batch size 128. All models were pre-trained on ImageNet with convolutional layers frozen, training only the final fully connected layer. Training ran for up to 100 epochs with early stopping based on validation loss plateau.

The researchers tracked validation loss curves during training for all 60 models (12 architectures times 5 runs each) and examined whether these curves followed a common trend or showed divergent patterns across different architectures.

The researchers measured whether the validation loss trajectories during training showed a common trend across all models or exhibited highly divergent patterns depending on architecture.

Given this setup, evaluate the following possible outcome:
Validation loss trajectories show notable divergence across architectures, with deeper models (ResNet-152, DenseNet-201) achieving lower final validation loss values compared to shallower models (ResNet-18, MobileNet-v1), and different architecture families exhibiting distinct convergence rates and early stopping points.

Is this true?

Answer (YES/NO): NO